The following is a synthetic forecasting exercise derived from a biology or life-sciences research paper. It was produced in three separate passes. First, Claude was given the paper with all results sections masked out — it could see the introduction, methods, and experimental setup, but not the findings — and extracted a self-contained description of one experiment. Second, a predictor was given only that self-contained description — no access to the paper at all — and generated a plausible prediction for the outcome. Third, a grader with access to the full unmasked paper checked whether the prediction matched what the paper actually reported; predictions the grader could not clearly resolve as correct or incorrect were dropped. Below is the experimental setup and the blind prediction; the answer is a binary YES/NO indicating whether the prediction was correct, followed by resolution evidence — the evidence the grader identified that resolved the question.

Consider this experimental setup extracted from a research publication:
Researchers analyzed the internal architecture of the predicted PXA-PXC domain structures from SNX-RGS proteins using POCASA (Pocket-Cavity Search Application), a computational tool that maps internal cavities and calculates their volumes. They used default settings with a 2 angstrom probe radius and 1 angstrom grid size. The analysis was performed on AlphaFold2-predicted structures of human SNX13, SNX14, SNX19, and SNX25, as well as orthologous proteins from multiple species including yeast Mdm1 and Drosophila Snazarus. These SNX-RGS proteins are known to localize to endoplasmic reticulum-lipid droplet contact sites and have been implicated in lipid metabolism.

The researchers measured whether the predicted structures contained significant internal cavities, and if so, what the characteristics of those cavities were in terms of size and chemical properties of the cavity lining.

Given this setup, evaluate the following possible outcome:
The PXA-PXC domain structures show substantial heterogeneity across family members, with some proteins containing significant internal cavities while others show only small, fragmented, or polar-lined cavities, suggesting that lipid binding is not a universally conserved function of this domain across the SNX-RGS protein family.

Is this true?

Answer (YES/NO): NO